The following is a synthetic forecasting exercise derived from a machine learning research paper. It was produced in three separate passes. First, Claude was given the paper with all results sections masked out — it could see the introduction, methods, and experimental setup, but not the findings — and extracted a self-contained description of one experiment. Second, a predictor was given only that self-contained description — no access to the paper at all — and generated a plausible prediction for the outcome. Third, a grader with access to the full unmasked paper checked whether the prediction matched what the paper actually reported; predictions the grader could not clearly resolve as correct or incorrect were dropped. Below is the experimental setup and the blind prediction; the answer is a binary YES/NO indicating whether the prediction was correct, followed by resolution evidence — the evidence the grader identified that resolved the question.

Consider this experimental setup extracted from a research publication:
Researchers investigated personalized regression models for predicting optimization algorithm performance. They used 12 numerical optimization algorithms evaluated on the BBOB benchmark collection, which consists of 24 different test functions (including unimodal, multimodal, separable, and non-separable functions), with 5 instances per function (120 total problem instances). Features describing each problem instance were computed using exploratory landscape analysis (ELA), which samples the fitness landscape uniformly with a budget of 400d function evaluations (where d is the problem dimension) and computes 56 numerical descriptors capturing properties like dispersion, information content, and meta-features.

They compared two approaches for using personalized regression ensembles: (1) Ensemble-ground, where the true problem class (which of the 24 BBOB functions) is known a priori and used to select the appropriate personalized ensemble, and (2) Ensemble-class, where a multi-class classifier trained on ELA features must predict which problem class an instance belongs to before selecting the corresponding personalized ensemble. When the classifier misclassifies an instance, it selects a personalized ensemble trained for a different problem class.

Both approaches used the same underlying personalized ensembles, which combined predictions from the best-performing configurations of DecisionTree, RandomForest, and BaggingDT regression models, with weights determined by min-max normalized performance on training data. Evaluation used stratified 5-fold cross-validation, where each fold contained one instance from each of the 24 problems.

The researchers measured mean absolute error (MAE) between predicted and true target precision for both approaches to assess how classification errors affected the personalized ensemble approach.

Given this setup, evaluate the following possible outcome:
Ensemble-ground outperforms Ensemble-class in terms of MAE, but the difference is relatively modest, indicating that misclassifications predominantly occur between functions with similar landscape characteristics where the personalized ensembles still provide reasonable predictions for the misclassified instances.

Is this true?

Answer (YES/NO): NO